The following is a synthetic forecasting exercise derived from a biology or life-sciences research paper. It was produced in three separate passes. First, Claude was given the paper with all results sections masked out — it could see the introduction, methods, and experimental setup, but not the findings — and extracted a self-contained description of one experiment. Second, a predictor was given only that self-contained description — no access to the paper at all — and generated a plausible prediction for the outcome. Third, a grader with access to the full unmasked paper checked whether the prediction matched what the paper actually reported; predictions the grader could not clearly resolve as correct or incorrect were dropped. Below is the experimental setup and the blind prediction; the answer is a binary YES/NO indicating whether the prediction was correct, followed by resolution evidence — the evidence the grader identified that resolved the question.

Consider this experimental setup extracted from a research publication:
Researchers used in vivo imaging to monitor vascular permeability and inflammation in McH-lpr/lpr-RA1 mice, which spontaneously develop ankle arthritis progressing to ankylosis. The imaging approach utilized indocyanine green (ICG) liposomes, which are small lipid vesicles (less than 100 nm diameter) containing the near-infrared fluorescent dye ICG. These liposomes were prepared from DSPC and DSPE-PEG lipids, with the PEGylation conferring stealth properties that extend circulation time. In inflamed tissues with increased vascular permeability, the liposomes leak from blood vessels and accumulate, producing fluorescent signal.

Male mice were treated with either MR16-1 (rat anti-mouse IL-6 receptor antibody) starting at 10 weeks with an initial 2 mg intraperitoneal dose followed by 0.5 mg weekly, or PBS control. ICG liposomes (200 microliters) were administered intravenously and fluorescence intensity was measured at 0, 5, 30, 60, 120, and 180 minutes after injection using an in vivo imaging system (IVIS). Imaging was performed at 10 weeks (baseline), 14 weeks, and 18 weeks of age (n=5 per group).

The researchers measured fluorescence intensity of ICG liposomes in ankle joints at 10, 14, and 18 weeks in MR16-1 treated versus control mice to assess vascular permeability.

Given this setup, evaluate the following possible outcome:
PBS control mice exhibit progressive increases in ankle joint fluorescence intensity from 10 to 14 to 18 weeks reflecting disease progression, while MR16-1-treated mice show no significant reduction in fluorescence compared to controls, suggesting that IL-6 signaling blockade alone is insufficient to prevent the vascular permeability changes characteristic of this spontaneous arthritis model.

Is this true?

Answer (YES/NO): NO